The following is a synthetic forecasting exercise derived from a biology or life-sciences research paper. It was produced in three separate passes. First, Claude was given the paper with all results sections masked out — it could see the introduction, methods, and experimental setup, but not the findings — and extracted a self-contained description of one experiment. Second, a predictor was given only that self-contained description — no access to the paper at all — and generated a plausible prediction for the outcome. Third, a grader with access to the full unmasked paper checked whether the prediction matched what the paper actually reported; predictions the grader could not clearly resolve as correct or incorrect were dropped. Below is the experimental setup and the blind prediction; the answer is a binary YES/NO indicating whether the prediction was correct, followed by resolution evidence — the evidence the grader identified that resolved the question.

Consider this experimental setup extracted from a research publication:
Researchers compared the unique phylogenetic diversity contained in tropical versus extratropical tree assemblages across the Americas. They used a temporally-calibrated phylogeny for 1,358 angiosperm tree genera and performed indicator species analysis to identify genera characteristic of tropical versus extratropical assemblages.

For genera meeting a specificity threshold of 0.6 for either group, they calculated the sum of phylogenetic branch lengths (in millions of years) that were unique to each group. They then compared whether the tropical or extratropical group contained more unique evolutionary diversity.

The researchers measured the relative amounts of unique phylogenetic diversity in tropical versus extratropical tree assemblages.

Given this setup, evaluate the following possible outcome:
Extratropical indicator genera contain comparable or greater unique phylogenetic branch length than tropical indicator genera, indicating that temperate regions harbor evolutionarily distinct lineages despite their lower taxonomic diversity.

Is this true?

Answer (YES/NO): NO